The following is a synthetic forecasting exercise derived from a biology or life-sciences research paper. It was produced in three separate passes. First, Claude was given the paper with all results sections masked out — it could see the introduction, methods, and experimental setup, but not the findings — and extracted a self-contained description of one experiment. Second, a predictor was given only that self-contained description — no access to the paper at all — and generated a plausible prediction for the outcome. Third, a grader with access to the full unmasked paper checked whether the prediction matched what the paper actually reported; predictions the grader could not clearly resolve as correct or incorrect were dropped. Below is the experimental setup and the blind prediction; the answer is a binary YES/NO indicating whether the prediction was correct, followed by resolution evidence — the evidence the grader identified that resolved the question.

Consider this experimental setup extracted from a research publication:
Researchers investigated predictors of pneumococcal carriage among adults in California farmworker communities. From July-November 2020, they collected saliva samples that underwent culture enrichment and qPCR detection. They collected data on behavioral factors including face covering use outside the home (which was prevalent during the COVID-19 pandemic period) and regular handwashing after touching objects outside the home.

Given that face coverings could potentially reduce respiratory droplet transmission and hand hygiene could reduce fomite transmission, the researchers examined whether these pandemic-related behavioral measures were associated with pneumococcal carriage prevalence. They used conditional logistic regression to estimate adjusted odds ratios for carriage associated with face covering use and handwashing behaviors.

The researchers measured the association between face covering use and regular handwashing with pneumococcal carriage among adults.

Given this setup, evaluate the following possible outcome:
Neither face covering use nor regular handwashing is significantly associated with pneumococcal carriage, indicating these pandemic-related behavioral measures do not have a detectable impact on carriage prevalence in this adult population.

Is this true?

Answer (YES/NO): NO